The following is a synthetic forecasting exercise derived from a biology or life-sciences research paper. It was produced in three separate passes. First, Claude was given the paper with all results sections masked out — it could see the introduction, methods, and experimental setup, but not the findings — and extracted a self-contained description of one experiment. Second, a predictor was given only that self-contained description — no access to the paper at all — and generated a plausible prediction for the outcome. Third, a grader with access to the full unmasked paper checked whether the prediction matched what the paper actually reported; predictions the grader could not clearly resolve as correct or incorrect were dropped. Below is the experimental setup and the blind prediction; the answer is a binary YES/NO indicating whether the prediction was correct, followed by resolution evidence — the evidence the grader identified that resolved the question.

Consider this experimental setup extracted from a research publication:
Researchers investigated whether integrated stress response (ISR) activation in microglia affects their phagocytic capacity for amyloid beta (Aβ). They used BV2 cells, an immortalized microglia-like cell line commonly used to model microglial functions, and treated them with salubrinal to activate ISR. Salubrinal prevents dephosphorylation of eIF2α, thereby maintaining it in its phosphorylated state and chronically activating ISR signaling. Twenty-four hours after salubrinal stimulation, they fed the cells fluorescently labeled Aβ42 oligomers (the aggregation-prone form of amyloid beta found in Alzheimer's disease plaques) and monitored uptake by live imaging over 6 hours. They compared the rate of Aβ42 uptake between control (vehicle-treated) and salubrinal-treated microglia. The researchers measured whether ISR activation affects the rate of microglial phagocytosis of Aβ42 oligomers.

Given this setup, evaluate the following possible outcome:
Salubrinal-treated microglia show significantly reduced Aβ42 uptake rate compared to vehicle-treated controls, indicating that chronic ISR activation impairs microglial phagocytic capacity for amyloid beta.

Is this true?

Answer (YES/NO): YES